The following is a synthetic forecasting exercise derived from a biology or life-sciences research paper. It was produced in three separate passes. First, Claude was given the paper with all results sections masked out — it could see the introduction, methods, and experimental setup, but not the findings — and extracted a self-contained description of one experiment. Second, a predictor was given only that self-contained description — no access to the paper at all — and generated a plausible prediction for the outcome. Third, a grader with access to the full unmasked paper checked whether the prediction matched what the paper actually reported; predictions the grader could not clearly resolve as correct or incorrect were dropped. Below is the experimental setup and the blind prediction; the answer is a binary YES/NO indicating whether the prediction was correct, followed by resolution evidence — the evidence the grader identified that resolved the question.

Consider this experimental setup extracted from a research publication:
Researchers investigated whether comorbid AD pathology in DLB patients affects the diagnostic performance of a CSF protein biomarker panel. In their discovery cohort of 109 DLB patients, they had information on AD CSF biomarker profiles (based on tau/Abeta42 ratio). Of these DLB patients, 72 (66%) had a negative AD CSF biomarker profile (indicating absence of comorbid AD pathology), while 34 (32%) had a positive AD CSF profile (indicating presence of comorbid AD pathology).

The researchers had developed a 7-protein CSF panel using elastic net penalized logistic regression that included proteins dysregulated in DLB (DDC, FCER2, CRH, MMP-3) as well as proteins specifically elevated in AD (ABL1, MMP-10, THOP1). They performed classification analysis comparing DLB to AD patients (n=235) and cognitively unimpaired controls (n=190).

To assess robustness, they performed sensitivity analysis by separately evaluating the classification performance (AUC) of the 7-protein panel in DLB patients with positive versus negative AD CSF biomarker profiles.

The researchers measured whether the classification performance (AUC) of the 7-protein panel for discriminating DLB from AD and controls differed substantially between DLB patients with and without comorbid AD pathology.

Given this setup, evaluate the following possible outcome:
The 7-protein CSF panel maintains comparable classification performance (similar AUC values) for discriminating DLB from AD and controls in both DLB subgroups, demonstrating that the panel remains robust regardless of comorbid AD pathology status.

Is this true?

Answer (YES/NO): YES